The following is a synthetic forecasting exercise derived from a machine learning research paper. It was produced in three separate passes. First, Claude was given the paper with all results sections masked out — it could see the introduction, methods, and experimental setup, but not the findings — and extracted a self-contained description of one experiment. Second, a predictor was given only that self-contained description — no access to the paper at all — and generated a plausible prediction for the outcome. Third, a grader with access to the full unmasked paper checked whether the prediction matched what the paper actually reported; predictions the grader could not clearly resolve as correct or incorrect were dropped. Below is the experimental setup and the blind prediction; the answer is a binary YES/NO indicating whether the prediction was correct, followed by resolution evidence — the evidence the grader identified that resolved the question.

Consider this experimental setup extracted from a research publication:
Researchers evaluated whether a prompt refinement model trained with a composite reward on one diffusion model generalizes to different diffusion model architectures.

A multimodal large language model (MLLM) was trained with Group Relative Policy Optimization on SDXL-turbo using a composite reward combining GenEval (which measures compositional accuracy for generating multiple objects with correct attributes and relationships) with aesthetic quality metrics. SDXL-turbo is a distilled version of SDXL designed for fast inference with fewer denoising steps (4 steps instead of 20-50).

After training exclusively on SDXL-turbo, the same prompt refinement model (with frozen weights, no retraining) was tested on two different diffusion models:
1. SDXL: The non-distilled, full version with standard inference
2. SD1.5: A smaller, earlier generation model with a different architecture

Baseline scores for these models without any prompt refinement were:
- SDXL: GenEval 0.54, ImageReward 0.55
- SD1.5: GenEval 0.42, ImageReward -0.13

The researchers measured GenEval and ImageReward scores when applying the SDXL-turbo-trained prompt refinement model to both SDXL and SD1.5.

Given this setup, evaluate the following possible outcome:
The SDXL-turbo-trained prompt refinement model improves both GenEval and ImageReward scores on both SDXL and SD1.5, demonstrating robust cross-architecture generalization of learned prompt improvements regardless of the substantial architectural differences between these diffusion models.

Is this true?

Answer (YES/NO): YES